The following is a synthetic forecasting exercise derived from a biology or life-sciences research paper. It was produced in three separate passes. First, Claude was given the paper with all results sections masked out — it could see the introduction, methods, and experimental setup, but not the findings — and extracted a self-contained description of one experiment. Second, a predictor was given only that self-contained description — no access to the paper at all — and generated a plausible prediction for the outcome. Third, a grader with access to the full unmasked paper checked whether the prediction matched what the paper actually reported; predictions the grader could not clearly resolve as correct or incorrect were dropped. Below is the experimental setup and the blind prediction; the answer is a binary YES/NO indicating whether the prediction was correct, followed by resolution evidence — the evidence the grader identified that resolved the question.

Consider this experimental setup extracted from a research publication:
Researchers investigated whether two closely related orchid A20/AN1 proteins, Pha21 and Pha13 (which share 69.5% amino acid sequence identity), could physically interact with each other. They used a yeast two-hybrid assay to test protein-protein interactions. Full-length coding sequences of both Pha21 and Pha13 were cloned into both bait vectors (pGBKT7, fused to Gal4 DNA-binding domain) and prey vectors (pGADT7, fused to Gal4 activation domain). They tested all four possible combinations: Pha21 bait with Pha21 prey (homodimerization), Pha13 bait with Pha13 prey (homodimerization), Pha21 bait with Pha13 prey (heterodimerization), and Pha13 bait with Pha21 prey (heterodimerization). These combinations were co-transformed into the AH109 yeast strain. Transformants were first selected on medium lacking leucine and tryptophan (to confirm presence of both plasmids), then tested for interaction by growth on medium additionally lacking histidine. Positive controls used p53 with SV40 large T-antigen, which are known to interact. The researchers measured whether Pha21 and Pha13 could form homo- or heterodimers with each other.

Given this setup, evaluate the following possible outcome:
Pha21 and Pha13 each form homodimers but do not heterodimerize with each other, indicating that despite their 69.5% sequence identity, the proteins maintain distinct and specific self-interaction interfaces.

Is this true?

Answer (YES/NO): NO